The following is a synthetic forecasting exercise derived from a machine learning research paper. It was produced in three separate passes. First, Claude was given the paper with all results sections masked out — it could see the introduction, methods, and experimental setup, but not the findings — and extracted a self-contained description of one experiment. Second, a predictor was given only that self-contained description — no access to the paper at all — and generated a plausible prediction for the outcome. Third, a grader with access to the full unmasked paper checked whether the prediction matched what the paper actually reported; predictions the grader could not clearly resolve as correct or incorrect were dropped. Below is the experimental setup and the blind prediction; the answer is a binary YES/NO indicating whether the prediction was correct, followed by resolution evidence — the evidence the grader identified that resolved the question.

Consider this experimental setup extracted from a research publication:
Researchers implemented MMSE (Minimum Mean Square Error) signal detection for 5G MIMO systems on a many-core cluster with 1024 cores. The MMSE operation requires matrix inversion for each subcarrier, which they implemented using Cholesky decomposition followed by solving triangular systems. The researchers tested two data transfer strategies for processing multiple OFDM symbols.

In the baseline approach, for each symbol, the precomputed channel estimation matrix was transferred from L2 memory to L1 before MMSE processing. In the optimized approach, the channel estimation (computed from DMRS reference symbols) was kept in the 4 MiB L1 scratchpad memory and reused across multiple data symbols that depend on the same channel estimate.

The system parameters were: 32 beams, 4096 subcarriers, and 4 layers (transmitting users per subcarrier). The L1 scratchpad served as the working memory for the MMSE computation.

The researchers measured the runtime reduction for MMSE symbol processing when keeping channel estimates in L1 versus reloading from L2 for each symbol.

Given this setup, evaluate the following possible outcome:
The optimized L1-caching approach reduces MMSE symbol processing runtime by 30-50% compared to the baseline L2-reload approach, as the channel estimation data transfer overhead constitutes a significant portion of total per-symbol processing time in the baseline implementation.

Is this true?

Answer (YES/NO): NO